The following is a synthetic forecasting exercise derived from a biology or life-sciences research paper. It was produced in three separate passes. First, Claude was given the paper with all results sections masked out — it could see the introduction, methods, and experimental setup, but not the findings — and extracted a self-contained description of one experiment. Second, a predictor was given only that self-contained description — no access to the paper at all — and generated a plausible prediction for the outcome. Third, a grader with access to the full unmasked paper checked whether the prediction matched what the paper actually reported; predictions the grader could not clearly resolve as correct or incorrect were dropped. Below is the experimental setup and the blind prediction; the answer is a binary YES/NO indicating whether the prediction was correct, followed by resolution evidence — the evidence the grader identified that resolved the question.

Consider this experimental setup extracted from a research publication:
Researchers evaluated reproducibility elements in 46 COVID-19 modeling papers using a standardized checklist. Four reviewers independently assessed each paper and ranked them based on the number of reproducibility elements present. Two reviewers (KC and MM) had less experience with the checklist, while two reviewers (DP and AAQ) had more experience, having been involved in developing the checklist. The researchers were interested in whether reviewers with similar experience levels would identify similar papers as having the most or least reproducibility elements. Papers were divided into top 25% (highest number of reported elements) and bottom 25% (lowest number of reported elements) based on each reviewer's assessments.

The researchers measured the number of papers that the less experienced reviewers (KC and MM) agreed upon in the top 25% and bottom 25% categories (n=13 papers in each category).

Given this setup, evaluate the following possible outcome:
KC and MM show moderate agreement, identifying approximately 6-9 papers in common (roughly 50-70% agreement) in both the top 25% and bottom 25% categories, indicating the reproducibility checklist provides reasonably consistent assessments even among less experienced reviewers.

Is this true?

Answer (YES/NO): YES